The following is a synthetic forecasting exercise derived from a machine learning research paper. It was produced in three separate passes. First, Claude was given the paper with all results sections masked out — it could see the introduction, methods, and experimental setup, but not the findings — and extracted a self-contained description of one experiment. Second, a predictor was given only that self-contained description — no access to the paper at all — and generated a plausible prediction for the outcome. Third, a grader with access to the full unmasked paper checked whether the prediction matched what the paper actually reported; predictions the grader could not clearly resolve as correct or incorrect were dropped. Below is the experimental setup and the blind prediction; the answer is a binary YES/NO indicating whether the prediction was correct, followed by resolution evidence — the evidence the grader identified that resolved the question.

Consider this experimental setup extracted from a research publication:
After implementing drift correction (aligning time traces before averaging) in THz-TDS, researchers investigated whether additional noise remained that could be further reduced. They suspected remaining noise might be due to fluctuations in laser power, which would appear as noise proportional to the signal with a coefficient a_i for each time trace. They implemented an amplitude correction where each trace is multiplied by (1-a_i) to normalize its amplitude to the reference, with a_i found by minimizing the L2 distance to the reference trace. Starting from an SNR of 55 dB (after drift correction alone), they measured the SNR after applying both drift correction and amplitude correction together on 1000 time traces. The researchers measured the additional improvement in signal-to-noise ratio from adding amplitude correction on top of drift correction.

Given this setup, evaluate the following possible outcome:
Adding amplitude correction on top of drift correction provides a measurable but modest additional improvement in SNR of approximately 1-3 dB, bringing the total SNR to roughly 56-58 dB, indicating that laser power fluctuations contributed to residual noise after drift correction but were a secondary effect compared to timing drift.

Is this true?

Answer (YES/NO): NO